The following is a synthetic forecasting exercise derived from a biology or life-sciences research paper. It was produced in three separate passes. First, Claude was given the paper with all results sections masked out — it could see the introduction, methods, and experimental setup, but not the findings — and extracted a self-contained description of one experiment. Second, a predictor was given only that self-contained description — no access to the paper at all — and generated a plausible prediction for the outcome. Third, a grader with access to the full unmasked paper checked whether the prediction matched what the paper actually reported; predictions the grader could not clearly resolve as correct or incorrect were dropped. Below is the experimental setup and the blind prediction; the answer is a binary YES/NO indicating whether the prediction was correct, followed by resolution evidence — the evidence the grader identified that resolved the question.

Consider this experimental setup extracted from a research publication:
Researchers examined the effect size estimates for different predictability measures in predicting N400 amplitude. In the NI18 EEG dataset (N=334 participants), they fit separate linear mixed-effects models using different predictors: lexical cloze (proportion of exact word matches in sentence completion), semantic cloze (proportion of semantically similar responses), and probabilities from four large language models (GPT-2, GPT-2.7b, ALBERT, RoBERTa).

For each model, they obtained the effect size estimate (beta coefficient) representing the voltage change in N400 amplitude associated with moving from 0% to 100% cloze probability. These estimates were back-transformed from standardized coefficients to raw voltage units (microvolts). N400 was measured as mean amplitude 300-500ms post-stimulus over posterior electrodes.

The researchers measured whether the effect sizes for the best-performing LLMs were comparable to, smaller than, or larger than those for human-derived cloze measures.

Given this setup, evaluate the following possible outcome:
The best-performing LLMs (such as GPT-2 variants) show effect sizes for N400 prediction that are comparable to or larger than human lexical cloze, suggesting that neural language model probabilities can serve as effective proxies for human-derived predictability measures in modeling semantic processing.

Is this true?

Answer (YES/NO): NO